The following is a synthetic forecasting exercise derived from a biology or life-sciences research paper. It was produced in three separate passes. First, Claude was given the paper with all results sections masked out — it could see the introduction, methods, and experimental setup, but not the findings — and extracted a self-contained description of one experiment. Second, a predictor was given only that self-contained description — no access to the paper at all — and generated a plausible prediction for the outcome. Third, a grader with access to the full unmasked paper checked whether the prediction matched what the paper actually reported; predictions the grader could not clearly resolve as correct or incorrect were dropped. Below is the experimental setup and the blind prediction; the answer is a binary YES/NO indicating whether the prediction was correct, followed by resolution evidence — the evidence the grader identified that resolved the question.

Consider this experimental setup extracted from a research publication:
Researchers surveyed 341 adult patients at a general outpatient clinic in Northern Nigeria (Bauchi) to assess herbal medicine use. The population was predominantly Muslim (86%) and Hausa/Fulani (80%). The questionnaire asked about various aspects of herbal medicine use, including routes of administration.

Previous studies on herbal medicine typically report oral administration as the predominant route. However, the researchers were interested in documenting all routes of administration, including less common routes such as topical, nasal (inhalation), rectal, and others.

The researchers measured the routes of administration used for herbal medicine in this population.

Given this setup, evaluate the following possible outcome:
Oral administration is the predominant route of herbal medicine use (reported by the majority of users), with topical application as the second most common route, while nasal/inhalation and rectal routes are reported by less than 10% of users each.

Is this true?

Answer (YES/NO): NO